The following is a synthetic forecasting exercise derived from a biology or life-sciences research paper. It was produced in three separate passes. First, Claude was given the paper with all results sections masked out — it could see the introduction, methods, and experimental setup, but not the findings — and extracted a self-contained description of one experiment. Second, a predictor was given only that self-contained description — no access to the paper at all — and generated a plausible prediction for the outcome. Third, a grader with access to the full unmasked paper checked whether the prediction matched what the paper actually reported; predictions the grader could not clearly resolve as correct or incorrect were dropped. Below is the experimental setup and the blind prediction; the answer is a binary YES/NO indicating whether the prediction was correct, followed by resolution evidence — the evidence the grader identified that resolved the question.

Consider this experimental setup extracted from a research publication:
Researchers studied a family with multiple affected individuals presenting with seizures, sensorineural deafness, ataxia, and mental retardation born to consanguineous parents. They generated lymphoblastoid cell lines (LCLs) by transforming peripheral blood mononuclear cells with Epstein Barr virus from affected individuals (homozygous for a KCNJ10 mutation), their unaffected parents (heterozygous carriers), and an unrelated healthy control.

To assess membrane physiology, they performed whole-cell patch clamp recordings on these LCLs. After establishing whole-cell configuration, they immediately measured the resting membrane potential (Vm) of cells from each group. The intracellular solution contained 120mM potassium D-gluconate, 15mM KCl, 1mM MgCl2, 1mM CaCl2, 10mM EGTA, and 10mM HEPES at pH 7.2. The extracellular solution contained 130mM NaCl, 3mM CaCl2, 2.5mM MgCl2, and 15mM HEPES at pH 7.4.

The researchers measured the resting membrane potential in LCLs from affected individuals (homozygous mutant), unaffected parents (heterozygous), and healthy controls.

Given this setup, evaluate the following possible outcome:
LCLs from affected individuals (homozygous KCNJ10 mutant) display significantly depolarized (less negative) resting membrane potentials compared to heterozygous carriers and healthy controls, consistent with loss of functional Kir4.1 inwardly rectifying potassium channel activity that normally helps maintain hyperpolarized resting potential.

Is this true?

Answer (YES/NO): YES